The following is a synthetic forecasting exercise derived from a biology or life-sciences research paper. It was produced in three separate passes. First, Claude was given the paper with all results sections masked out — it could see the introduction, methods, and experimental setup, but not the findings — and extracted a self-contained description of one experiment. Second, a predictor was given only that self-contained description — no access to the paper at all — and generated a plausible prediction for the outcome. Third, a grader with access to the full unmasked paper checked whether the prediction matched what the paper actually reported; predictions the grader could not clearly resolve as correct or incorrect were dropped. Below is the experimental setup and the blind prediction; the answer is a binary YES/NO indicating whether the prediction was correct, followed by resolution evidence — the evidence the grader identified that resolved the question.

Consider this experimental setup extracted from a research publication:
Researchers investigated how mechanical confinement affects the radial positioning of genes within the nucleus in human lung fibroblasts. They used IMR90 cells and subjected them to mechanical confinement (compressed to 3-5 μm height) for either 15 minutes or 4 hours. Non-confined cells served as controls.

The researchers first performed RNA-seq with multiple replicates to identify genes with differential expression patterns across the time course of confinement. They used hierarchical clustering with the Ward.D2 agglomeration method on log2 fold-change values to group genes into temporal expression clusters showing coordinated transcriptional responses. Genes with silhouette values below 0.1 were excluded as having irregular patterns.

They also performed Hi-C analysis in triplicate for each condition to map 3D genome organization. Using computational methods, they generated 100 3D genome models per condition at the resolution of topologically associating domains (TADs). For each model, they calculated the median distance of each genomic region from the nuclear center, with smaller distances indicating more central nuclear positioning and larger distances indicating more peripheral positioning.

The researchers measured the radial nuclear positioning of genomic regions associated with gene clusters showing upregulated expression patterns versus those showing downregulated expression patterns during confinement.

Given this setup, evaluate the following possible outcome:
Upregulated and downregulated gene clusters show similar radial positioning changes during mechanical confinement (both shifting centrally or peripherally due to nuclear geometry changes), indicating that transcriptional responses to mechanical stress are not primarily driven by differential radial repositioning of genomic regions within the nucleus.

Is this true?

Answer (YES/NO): YES